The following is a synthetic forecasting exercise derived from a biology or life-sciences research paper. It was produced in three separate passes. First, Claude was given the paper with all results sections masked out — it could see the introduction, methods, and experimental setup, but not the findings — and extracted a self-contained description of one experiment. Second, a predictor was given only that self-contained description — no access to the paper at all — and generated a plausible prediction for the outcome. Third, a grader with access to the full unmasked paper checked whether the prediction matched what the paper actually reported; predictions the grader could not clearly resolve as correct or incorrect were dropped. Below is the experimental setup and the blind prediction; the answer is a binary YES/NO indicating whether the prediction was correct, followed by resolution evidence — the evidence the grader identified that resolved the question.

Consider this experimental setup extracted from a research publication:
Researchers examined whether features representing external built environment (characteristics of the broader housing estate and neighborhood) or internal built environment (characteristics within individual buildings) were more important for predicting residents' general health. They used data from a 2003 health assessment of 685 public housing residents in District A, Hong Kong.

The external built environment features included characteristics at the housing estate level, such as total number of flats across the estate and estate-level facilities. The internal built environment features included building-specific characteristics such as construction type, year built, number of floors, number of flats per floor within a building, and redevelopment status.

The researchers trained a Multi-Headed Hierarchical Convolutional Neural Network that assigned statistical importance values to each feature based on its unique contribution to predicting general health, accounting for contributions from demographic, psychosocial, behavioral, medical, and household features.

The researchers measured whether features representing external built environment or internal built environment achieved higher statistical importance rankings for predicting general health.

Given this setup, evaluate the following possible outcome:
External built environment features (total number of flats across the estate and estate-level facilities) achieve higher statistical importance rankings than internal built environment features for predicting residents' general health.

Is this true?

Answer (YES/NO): YES